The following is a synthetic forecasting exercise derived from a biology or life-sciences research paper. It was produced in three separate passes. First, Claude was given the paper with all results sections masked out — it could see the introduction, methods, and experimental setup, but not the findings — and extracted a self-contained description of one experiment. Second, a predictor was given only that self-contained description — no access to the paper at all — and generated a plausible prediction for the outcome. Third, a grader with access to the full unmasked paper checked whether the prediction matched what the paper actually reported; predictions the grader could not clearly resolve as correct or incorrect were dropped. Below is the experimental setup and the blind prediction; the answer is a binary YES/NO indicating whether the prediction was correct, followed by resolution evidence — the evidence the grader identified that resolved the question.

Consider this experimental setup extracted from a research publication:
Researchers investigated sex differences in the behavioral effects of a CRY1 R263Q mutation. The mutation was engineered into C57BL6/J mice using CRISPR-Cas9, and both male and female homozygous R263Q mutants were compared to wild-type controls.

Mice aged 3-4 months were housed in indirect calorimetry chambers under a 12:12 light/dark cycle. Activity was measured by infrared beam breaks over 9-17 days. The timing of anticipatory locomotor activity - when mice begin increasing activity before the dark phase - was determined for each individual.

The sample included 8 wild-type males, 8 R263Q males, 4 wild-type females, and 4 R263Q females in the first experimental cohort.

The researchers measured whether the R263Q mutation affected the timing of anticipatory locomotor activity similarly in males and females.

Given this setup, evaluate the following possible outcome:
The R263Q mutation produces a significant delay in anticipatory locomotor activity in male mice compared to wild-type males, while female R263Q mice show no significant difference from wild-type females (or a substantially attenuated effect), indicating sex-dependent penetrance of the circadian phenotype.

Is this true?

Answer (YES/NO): NO